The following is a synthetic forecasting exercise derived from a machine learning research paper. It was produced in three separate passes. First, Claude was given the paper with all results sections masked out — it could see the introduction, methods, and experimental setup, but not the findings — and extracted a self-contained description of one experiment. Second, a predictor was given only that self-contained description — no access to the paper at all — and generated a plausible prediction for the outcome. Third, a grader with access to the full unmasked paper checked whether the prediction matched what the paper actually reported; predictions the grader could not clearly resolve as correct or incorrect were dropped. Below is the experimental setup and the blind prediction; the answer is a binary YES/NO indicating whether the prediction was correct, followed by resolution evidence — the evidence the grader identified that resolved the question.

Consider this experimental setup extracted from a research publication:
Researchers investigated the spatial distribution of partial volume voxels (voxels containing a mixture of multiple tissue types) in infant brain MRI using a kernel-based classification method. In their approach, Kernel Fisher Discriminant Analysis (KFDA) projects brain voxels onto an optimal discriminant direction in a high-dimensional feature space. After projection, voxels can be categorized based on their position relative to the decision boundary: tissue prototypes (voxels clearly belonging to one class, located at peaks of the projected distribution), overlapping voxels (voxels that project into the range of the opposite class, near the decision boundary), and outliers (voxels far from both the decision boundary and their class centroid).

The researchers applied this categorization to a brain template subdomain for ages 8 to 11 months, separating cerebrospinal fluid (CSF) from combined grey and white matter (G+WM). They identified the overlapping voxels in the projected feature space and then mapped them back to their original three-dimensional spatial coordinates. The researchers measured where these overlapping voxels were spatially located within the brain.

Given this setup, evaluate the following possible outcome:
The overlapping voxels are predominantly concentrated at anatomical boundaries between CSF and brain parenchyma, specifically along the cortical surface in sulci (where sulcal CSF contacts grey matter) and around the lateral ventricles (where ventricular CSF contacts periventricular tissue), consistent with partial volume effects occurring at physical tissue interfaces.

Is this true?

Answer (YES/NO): YES